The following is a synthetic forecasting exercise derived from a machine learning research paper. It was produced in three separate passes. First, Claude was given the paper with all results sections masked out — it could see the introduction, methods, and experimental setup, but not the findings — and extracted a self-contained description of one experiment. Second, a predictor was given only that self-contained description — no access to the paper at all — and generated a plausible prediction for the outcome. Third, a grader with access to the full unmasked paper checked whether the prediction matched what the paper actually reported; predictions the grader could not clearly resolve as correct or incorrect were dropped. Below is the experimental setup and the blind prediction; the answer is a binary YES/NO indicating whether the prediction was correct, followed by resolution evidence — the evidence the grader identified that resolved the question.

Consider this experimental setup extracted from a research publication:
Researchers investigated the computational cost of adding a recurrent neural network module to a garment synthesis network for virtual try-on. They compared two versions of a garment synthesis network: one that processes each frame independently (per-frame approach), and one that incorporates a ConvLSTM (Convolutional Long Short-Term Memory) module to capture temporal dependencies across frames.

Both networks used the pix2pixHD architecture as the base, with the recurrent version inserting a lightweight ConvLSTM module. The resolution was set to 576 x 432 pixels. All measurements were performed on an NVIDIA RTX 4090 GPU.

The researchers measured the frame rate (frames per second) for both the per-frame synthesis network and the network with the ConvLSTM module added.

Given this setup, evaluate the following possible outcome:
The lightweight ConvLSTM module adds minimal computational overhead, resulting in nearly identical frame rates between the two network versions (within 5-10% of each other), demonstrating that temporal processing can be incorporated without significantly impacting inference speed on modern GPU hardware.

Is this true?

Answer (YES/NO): NO